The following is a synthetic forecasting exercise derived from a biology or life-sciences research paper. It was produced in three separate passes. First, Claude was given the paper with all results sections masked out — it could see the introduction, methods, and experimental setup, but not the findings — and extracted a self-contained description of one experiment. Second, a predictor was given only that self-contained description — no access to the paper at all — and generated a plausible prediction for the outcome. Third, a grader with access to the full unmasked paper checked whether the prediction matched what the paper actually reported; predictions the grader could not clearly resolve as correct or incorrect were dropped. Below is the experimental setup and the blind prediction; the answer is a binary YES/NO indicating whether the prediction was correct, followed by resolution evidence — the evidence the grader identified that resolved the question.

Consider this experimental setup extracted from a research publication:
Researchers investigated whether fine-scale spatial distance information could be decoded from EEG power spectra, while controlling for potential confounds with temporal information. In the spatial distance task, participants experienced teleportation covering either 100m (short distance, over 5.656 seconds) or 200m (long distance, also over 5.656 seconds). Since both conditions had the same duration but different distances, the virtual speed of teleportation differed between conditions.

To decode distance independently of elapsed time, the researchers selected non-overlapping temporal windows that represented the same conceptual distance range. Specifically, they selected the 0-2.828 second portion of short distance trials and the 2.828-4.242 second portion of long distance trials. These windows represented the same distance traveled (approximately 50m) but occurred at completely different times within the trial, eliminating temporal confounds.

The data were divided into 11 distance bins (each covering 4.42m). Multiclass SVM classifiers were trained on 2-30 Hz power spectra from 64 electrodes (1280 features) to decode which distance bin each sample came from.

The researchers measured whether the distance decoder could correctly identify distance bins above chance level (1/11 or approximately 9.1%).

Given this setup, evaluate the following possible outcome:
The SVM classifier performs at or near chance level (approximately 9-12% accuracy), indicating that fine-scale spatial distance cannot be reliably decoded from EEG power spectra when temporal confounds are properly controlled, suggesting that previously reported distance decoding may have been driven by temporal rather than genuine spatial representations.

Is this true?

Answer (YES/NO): NO